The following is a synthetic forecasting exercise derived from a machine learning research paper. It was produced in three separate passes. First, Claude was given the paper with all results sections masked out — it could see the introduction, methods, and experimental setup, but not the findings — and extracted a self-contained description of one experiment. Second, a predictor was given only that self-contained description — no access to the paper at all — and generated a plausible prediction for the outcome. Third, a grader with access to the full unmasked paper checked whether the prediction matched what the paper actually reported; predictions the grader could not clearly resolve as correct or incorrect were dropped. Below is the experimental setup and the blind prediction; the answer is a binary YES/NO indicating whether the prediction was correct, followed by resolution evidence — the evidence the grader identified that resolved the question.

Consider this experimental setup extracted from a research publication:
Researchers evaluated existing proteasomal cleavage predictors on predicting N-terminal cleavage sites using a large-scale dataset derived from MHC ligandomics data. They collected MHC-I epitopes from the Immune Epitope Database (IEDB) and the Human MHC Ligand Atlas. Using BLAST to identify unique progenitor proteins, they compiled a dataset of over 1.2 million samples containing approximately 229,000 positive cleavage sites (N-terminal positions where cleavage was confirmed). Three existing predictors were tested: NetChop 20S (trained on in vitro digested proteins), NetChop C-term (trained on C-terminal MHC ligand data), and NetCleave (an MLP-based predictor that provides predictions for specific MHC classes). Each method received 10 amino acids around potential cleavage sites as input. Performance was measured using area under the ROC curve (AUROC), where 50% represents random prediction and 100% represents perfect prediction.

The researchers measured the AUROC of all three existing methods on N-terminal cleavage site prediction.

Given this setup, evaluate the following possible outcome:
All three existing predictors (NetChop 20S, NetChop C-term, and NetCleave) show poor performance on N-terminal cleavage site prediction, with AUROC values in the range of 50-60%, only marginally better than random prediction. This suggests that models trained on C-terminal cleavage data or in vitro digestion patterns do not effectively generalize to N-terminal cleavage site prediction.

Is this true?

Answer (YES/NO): NO